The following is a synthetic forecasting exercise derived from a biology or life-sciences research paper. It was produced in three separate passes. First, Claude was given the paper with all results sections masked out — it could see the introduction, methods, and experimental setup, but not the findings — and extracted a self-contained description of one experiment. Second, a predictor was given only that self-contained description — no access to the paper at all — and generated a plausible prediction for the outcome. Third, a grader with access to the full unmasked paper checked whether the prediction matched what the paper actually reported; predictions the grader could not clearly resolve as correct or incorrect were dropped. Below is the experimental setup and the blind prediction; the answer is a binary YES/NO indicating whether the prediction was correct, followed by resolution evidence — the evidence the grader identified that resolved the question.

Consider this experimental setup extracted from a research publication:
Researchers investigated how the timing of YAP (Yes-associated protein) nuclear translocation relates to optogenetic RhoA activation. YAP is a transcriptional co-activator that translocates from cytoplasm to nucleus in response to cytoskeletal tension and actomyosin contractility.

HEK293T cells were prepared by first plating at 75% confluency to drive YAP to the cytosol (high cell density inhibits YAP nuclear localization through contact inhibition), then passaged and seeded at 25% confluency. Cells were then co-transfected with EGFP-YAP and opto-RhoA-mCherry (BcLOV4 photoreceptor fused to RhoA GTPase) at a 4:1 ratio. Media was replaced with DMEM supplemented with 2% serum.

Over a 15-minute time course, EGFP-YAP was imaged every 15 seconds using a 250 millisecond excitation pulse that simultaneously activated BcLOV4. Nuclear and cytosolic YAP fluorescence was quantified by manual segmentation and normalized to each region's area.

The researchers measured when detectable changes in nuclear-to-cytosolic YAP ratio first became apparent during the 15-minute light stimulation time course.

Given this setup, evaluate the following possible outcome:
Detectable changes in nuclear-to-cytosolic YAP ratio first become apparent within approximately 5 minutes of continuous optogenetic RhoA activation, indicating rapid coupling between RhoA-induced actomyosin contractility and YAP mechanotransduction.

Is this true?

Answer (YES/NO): YES